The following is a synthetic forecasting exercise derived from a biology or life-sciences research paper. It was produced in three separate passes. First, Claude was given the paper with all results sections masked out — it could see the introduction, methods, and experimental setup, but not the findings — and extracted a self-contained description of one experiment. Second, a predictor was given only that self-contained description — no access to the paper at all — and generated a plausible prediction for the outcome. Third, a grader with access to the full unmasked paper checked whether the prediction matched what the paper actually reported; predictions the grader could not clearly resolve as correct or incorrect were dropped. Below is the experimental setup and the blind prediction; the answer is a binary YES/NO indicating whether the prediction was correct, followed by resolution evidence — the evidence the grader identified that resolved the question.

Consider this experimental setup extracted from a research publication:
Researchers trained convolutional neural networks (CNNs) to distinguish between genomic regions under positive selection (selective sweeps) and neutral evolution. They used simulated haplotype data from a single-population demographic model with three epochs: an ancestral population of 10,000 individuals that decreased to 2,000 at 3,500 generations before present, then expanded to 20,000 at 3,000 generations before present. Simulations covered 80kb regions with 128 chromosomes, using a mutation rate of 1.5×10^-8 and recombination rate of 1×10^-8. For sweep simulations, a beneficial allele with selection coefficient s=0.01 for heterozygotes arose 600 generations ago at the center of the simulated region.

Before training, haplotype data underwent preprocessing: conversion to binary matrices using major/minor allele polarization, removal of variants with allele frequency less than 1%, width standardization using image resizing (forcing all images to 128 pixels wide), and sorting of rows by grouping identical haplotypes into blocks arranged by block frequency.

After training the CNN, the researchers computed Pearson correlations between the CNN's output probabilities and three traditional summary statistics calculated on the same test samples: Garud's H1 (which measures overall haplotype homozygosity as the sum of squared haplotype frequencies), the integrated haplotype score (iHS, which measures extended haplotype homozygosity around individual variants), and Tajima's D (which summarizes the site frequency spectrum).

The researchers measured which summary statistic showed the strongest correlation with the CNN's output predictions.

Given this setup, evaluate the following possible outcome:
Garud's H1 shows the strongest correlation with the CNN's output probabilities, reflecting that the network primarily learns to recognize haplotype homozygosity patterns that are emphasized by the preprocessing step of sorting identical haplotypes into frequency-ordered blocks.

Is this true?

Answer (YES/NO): YES